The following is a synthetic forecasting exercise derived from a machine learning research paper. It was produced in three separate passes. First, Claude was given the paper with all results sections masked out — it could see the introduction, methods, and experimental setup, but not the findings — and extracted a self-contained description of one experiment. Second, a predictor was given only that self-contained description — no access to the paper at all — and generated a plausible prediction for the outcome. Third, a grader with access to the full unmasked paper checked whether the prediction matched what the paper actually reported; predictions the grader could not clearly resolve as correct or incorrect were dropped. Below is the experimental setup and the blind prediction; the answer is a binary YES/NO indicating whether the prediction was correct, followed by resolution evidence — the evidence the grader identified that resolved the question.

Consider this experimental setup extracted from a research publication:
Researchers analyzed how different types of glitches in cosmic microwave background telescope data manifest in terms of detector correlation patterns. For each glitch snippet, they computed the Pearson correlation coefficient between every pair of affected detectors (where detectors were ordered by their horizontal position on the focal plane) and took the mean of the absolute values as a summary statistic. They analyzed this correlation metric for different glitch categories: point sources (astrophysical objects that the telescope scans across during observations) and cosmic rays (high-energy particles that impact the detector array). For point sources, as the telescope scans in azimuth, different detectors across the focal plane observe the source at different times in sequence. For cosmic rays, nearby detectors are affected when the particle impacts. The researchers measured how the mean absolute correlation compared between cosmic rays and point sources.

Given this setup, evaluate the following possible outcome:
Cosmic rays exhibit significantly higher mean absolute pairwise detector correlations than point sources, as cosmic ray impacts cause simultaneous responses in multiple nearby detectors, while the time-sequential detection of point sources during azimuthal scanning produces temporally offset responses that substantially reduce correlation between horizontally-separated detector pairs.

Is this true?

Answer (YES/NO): YES